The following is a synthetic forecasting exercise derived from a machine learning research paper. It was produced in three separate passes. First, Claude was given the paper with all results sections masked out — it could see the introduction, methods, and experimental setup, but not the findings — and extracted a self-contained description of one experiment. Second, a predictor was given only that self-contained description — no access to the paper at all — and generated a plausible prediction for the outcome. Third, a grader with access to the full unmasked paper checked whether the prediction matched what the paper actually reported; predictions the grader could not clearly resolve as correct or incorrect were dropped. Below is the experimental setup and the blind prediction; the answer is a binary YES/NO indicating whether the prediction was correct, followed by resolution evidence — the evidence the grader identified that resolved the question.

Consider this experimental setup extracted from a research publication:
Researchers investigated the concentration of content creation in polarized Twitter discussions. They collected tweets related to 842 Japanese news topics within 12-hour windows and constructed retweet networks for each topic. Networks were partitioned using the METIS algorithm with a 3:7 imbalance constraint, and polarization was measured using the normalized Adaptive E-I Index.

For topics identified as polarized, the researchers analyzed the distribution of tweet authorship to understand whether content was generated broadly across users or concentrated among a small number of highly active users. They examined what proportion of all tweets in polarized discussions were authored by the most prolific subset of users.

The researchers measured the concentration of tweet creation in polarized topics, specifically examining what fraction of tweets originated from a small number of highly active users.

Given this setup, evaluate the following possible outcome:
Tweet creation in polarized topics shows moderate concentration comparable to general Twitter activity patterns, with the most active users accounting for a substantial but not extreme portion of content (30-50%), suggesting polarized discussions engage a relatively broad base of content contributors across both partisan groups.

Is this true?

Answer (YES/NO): NO